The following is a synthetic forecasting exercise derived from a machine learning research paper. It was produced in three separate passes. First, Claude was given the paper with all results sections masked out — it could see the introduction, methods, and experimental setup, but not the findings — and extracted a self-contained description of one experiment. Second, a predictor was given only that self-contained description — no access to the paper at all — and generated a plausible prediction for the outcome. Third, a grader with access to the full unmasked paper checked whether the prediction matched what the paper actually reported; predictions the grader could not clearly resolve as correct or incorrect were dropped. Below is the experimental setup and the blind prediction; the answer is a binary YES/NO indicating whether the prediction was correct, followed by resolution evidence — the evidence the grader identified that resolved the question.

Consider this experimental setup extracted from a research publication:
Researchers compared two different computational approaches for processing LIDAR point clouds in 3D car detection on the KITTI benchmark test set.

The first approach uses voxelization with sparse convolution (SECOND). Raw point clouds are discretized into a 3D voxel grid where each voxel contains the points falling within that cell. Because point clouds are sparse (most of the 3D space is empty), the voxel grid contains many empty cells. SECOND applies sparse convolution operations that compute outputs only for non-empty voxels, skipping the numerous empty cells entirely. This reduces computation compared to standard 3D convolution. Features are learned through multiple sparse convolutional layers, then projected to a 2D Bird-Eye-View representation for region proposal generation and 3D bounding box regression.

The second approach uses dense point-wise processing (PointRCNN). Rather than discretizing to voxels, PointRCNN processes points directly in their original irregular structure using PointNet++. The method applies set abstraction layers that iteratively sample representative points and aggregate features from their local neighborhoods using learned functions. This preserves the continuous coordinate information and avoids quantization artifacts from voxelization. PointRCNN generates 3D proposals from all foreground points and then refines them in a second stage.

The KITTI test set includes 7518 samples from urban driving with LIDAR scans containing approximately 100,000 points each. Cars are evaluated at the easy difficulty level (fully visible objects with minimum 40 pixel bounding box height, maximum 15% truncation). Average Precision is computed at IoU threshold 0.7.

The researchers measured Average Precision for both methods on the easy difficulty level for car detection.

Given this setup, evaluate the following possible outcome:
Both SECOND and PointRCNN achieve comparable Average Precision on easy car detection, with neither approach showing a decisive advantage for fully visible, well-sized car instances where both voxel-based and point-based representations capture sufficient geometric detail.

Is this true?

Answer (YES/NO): NO